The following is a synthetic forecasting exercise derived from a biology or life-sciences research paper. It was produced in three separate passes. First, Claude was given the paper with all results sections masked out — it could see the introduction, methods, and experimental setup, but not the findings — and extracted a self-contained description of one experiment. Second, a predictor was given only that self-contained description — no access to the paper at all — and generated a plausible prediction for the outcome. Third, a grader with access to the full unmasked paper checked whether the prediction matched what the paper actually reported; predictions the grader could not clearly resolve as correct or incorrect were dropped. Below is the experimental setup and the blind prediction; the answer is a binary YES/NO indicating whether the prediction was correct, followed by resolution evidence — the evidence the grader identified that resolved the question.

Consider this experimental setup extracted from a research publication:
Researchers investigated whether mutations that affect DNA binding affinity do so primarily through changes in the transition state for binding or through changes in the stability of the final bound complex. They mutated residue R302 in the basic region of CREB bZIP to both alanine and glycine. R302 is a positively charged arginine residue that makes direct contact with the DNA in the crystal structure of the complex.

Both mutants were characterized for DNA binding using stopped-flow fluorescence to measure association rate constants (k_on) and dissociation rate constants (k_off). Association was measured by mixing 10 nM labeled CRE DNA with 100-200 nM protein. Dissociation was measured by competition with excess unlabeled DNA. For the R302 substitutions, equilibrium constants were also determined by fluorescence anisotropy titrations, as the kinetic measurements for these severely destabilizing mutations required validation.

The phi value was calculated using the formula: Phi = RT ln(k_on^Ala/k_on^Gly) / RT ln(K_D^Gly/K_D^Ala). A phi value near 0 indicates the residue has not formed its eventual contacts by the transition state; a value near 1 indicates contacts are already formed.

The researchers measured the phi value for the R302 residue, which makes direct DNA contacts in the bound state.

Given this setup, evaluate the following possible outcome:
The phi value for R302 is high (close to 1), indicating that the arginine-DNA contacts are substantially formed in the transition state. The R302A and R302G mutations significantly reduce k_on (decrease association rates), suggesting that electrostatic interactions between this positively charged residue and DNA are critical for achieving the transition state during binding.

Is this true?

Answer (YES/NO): NO